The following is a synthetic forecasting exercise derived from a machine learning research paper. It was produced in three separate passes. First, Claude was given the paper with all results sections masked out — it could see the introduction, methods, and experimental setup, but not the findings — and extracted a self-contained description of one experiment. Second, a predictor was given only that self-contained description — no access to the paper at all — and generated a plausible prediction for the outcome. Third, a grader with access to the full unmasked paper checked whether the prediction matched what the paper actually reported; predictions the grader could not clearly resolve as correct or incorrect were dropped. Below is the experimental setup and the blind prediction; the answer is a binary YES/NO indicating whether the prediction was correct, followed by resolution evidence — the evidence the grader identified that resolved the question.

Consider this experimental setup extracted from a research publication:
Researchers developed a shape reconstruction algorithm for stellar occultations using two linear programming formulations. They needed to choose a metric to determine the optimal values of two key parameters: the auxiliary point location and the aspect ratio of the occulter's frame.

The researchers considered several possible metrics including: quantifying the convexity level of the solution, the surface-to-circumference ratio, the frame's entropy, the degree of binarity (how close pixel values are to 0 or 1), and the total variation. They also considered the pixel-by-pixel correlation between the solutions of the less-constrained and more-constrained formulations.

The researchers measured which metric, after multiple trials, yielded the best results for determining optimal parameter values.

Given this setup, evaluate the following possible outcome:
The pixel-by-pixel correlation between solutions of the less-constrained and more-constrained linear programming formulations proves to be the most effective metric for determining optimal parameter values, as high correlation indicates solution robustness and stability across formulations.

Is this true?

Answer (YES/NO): YES